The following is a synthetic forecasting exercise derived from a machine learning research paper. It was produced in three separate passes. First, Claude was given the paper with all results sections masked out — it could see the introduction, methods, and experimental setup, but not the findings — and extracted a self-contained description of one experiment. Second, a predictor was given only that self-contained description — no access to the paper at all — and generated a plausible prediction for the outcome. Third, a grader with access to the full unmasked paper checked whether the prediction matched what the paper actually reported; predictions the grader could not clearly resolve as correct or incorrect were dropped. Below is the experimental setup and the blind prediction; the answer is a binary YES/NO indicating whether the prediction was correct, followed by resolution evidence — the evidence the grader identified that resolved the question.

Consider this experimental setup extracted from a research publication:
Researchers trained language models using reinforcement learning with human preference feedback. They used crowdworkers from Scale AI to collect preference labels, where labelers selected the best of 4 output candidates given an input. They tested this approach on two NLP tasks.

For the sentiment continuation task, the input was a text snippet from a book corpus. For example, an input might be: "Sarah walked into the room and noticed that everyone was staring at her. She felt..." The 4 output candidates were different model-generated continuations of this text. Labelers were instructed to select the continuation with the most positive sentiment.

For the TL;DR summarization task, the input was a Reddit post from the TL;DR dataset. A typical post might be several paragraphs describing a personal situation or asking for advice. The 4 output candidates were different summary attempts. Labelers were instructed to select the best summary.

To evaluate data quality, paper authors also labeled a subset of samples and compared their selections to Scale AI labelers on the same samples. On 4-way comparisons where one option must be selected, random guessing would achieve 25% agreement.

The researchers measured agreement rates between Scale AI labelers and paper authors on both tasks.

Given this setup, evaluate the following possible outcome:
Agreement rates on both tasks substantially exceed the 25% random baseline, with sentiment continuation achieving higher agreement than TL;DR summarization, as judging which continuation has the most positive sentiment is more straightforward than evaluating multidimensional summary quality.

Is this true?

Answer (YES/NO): NO